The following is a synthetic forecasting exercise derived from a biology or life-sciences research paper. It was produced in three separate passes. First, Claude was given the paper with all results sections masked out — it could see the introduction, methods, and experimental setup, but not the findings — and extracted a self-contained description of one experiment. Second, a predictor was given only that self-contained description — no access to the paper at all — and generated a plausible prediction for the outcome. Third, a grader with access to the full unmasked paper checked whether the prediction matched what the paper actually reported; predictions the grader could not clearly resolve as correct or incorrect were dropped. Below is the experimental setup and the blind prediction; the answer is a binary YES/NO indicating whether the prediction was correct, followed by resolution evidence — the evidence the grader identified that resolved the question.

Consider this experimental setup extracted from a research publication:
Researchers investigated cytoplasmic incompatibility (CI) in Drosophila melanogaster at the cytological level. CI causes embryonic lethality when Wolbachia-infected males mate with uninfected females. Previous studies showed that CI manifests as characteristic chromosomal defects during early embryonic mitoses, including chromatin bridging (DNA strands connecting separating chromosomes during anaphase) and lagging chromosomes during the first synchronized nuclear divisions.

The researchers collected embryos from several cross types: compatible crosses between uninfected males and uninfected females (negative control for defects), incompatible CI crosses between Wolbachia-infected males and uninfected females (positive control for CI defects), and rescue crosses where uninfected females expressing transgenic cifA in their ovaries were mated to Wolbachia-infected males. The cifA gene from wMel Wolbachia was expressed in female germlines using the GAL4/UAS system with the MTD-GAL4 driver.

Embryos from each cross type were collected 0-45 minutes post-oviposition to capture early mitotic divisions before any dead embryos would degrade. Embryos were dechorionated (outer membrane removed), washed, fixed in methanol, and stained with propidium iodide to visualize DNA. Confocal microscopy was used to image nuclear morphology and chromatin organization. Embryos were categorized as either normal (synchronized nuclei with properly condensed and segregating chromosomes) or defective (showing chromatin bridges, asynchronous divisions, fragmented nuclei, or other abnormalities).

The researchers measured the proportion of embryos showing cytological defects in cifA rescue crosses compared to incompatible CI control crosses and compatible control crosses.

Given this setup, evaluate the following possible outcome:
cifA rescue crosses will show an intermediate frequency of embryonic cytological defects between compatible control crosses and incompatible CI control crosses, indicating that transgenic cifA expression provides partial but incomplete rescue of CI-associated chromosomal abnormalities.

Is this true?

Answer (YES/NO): NO